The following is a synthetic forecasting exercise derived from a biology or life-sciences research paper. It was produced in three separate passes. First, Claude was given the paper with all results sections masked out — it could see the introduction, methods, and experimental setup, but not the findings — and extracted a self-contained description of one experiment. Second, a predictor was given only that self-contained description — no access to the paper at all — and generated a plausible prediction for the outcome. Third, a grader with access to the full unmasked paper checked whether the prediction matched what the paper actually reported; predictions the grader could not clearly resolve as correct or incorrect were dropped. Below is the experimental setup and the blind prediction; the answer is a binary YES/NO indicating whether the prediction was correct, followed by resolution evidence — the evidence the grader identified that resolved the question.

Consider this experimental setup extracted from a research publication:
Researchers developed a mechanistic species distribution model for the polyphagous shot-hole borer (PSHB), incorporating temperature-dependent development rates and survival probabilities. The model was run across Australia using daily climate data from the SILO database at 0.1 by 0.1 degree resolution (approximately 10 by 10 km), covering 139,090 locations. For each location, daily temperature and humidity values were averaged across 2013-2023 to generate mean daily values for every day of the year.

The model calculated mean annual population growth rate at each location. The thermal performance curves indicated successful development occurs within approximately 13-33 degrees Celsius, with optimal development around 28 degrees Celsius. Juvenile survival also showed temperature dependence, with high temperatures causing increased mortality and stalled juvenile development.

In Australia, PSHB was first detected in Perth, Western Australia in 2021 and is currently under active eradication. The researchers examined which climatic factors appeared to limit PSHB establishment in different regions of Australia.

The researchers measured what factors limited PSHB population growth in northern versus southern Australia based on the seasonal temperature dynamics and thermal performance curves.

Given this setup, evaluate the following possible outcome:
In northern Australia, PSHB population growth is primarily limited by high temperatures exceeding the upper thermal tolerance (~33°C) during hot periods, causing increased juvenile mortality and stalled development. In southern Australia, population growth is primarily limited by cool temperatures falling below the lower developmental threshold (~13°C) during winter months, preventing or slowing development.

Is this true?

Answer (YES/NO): YES